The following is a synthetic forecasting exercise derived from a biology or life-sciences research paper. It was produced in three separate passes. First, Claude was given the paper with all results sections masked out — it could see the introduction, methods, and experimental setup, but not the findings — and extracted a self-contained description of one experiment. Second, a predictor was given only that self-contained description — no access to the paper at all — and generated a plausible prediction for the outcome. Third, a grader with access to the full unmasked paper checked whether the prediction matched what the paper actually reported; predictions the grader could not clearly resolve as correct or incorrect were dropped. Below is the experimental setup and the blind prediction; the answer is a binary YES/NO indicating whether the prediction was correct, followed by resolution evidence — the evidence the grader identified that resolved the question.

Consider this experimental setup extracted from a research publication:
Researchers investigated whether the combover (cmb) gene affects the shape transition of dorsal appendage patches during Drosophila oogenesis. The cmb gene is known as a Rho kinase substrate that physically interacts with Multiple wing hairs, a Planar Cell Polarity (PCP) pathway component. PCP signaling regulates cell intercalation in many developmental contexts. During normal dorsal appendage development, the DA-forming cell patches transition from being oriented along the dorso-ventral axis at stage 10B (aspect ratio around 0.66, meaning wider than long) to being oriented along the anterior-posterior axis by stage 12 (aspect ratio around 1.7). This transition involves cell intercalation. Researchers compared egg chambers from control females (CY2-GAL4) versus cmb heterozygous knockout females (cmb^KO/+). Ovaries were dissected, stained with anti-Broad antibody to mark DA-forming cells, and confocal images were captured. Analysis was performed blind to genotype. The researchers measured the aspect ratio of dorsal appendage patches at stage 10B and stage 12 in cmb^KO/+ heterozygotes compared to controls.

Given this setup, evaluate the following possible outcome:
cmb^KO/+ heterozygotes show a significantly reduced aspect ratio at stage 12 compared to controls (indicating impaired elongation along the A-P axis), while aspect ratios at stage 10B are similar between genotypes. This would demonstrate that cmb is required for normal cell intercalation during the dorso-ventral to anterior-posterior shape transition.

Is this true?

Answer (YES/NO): NO